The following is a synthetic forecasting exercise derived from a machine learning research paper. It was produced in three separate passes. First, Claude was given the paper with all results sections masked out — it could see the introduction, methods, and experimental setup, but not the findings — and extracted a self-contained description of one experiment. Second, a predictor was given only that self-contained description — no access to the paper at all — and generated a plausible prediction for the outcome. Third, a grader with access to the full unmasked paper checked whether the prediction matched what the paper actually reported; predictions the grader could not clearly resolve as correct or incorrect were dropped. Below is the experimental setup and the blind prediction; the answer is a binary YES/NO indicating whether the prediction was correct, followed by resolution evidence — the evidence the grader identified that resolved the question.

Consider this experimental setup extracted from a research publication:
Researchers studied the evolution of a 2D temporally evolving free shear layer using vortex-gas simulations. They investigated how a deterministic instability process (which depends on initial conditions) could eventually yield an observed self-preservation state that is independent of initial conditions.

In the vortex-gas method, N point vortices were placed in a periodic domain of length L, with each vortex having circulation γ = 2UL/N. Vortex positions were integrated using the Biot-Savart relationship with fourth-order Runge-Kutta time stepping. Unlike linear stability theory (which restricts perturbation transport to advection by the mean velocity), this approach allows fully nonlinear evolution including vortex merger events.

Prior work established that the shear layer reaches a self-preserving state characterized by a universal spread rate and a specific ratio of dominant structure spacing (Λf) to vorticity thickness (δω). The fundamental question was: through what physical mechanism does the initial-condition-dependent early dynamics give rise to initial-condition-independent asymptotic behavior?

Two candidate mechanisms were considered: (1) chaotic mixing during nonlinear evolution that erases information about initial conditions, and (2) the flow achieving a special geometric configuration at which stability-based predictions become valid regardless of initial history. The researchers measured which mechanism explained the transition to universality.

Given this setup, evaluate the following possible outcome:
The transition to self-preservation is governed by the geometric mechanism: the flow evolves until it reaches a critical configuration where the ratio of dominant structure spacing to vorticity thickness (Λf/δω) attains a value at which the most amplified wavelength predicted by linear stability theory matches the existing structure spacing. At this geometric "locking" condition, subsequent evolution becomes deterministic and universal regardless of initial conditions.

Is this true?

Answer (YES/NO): NO